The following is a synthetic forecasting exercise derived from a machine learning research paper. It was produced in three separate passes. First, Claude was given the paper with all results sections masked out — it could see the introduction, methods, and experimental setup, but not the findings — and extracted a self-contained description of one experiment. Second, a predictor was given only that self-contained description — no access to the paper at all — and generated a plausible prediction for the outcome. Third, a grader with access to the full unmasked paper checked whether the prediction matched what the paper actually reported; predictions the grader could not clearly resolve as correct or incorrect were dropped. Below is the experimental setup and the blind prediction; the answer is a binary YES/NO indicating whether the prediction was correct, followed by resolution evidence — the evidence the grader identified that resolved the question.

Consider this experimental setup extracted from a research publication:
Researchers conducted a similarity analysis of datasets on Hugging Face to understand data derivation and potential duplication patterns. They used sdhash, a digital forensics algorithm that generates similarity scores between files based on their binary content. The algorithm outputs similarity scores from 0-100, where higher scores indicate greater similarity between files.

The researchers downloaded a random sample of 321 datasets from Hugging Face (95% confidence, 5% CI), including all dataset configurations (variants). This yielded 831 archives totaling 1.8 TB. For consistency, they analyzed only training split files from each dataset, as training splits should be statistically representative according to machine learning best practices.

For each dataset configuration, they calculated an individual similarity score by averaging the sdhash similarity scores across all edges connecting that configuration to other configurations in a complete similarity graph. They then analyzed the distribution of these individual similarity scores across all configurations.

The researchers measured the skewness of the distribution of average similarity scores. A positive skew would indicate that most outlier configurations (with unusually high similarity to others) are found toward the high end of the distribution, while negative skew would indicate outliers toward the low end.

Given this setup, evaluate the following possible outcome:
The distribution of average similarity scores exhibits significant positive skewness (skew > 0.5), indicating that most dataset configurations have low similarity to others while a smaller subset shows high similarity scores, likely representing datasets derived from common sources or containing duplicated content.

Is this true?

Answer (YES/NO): YES